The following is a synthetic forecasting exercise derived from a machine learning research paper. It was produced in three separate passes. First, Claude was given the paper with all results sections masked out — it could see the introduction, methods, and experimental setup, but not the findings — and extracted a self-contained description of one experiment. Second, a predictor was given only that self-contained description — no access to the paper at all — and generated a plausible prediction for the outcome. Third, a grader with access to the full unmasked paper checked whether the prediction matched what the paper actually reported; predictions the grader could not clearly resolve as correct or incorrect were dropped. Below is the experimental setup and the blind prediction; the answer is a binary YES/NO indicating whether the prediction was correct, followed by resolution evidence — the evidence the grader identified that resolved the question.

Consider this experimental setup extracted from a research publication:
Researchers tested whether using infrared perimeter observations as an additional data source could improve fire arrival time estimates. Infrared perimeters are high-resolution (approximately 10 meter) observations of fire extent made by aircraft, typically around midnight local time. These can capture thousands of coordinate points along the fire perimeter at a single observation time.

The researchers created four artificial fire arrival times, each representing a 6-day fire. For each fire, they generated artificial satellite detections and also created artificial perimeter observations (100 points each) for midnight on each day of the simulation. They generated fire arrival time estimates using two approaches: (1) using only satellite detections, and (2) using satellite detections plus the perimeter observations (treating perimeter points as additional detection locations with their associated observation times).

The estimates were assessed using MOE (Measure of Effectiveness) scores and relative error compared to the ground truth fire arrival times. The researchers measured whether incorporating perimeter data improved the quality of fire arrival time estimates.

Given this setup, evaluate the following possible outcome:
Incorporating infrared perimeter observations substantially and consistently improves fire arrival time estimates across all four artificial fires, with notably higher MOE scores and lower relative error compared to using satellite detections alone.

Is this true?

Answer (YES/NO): NO